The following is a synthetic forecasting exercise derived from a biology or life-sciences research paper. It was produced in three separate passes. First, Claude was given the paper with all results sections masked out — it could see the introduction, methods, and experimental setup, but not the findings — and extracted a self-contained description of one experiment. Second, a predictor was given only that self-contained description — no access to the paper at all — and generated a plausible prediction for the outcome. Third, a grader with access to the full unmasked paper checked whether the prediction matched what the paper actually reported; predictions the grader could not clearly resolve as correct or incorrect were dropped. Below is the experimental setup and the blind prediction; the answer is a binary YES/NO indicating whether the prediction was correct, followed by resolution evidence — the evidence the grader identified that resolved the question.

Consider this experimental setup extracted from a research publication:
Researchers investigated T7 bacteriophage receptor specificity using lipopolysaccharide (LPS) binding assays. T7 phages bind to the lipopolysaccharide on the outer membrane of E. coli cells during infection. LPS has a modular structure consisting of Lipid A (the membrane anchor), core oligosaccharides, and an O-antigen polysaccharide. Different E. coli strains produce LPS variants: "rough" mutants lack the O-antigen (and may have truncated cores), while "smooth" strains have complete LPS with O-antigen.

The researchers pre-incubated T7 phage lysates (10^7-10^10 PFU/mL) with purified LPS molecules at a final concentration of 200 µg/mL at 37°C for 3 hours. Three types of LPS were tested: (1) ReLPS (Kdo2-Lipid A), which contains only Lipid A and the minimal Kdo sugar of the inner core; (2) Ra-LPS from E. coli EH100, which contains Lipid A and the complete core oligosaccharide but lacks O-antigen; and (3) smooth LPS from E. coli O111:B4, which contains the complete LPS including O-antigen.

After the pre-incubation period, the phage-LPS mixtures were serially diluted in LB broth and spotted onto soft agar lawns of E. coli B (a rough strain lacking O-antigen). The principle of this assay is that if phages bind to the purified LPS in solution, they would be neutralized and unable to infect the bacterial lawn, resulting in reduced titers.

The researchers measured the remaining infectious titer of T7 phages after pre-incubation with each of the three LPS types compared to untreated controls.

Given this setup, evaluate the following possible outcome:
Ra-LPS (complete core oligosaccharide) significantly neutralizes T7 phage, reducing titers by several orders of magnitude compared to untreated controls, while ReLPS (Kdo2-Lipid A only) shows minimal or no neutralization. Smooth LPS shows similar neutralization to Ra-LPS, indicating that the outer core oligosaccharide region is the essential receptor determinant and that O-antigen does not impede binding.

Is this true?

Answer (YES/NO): NO